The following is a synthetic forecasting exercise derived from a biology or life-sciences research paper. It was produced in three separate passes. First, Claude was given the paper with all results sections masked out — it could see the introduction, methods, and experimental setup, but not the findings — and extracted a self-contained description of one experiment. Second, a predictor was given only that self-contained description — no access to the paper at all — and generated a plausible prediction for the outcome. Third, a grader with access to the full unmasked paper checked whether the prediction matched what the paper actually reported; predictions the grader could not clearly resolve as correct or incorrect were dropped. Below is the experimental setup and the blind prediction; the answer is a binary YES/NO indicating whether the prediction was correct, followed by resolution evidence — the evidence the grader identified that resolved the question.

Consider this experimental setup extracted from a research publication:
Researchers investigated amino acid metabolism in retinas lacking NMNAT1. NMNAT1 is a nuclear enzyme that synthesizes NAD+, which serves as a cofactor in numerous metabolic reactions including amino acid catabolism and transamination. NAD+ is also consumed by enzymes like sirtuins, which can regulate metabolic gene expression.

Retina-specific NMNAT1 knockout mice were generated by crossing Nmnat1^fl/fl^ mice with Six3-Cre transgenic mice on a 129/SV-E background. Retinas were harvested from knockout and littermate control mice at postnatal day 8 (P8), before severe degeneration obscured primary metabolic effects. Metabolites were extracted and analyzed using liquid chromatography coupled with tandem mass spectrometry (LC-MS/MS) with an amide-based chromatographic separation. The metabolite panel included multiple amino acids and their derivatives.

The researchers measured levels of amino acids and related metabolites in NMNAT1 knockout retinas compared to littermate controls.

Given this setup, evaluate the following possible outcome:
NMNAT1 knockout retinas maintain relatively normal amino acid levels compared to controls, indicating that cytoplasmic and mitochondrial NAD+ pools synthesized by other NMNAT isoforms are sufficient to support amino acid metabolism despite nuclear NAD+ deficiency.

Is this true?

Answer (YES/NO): NO